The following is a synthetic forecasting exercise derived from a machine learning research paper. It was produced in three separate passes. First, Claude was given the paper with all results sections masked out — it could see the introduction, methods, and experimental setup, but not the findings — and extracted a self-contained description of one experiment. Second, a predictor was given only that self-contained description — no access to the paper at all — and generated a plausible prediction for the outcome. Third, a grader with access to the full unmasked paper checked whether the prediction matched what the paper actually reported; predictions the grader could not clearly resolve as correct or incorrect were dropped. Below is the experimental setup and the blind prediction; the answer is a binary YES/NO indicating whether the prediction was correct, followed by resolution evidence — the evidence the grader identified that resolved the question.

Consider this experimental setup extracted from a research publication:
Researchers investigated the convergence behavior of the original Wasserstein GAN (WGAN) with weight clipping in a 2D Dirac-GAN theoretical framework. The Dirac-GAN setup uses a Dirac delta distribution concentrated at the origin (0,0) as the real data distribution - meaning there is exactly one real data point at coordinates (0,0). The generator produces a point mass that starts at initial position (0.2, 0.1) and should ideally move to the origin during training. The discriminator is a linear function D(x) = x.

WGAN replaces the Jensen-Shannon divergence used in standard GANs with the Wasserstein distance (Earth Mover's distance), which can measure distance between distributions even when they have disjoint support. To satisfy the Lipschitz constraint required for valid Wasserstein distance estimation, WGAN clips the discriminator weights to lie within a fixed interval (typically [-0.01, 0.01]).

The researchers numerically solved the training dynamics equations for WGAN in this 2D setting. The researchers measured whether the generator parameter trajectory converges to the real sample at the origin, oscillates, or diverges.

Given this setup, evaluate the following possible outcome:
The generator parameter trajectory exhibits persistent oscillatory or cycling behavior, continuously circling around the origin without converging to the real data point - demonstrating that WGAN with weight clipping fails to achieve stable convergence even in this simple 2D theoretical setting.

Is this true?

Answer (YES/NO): YES